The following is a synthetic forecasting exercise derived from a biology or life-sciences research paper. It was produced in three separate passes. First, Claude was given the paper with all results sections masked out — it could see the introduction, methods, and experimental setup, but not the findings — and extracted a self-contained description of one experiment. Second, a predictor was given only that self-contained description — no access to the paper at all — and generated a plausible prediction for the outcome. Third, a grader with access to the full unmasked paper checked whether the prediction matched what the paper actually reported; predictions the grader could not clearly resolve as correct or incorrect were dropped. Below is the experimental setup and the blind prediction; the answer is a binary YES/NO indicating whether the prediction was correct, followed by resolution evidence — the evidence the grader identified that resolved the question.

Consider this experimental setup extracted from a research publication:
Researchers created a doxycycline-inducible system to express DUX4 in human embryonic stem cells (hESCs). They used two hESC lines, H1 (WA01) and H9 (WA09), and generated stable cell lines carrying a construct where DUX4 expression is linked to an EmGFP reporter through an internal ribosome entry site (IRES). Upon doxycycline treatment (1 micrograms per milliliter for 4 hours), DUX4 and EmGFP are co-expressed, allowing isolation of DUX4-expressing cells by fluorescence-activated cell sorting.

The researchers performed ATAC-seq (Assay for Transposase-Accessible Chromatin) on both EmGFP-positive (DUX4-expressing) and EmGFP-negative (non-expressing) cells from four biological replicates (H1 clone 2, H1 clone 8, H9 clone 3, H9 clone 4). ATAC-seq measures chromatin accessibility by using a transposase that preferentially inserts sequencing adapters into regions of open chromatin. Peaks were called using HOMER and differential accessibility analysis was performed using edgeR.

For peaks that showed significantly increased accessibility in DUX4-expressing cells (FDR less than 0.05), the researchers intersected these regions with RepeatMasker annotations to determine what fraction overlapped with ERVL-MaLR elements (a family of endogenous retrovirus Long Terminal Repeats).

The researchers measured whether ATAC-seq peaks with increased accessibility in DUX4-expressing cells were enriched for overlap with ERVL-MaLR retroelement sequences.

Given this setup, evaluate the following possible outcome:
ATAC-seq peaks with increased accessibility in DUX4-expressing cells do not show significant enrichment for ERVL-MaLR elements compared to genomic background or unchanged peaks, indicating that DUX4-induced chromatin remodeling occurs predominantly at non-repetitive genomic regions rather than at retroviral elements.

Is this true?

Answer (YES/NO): NO